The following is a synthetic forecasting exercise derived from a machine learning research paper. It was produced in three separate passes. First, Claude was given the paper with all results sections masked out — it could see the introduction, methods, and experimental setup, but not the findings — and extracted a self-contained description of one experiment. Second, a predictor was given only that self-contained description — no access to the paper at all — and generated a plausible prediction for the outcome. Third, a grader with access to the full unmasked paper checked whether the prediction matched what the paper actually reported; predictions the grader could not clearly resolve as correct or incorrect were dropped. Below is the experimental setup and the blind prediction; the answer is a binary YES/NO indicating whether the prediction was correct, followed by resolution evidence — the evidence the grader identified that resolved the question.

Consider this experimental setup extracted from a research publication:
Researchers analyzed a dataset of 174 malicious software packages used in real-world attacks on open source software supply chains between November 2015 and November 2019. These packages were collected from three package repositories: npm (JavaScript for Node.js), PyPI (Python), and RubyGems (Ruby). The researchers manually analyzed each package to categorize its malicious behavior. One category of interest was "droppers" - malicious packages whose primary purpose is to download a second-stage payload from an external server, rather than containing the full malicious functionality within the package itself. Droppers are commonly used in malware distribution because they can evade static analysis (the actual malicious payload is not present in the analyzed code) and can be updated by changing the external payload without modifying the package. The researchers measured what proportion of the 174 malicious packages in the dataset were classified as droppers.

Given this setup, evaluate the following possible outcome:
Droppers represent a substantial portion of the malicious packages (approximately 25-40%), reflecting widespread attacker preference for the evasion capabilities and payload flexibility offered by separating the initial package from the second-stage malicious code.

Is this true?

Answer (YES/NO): YES